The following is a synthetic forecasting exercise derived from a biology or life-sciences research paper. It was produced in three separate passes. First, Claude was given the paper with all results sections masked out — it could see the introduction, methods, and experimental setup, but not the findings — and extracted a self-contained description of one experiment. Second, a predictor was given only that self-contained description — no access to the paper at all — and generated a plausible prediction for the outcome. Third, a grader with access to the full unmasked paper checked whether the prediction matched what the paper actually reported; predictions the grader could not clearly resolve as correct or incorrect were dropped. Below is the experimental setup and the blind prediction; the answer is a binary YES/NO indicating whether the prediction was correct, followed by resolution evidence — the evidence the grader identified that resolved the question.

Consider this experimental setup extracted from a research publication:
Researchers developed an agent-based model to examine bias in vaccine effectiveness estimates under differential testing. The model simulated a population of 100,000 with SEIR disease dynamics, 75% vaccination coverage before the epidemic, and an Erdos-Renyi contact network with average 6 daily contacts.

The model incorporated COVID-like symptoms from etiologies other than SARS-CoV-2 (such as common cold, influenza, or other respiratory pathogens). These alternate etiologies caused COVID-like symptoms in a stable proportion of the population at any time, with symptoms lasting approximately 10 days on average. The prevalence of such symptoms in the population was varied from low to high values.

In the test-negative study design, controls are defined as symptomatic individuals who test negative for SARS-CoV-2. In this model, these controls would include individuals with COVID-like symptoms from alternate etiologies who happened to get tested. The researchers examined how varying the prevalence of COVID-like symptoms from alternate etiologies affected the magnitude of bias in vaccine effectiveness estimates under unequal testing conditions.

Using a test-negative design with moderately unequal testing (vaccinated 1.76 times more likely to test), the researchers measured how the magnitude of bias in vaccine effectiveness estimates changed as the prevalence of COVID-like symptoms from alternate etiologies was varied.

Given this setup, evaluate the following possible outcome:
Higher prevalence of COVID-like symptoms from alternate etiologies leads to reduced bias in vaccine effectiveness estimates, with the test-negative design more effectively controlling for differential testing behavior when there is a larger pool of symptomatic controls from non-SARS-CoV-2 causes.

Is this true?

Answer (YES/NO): NO